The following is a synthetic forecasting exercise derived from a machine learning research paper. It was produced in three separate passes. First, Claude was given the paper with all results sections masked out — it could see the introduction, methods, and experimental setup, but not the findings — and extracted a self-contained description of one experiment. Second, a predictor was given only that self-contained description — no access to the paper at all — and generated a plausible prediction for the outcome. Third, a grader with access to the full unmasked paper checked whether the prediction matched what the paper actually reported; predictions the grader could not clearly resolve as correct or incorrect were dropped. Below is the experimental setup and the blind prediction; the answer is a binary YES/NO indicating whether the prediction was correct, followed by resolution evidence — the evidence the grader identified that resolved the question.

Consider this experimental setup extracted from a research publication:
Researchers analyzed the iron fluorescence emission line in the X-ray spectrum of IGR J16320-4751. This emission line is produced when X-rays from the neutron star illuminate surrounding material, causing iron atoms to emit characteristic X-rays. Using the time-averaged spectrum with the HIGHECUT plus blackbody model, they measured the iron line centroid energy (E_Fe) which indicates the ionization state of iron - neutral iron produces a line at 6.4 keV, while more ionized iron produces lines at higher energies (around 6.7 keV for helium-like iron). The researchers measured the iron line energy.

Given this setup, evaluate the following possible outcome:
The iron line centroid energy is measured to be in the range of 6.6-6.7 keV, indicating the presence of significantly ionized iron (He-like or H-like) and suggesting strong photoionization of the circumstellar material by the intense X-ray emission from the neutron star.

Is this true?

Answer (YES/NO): NO